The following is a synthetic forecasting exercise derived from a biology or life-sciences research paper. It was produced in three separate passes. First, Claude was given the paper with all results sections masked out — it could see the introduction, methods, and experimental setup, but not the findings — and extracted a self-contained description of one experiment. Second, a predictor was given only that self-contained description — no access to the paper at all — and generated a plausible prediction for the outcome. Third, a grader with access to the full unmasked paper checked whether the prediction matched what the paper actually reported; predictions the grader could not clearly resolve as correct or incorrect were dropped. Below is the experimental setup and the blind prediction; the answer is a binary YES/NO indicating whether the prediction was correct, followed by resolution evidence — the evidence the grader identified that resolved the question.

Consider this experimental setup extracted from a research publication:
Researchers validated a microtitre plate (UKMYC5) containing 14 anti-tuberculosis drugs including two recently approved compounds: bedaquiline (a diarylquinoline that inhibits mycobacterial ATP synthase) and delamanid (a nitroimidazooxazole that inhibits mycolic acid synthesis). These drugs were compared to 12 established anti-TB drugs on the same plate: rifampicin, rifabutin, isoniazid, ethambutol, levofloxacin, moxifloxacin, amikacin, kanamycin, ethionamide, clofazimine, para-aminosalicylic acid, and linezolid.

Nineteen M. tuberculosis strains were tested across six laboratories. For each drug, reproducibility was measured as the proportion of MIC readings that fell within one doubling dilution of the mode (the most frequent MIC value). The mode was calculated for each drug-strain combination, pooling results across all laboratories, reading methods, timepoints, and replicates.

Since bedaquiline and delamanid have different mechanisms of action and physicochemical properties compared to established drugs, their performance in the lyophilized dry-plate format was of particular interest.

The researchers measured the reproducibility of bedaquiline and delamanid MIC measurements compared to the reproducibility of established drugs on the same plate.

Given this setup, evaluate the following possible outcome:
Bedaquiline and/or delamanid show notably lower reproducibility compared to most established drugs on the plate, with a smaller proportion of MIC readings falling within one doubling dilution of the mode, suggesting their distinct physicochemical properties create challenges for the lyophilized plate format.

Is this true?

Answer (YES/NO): YES